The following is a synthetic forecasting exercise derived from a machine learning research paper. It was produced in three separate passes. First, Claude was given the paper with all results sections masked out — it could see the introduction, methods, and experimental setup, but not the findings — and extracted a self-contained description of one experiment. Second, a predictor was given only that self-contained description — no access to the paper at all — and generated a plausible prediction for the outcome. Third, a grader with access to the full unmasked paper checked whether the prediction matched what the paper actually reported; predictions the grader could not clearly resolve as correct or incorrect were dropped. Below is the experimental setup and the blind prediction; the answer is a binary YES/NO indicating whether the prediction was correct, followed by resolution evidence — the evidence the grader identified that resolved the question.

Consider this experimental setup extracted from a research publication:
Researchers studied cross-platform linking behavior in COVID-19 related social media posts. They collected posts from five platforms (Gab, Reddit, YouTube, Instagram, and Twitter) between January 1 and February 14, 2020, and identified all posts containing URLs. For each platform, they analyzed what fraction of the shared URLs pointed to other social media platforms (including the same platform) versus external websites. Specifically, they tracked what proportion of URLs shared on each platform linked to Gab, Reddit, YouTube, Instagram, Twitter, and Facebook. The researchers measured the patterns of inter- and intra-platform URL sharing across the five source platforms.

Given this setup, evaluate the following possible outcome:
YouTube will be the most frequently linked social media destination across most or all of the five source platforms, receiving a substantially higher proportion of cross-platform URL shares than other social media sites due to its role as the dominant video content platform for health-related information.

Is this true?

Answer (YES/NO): NO